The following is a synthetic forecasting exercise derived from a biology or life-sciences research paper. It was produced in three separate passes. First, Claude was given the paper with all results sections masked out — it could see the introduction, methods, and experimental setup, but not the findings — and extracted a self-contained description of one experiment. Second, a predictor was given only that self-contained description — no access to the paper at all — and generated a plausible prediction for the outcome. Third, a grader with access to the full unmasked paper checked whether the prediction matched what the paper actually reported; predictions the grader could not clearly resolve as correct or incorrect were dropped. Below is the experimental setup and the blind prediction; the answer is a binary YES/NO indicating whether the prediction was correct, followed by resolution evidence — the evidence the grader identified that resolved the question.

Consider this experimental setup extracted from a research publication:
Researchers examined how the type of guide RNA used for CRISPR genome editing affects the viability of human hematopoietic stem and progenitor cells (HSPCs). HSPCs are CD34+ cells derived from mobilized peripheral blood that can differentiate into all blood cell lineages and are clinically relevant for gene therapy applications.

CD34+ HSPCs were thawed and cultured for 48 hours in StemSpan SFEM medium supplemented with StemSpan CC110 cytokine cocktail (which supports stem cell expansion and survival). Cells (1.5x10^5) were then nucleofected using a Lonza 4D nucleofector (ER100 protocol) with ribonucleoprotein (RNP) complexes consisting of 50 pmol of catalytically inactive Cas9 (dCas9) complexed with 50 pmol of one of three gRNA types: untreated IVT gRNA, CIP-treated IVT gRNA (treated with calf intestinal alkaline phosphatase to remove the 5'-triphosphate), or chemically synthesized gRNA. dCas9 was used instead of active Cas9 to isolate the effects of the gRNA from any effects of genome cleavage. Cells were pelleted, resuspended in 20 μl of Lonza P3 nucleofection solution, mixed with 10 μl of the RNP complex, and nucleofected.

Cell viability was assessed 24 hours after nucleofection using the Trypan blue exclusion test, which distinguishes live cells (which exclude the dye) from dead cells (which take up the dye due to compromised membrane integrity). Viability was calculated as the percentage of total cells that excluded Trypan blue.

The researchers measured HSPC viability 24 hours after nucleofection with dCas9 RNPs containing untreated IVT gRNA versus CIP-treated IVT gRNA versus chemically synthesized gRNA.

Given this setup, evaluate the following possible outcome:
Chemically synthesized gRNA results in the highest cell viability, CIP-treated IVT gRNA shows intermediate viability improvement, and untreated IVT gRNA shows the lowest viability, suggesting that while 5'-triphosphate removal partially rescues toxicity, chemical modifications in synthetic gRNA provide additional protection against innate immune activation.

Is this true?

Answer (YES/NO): NO